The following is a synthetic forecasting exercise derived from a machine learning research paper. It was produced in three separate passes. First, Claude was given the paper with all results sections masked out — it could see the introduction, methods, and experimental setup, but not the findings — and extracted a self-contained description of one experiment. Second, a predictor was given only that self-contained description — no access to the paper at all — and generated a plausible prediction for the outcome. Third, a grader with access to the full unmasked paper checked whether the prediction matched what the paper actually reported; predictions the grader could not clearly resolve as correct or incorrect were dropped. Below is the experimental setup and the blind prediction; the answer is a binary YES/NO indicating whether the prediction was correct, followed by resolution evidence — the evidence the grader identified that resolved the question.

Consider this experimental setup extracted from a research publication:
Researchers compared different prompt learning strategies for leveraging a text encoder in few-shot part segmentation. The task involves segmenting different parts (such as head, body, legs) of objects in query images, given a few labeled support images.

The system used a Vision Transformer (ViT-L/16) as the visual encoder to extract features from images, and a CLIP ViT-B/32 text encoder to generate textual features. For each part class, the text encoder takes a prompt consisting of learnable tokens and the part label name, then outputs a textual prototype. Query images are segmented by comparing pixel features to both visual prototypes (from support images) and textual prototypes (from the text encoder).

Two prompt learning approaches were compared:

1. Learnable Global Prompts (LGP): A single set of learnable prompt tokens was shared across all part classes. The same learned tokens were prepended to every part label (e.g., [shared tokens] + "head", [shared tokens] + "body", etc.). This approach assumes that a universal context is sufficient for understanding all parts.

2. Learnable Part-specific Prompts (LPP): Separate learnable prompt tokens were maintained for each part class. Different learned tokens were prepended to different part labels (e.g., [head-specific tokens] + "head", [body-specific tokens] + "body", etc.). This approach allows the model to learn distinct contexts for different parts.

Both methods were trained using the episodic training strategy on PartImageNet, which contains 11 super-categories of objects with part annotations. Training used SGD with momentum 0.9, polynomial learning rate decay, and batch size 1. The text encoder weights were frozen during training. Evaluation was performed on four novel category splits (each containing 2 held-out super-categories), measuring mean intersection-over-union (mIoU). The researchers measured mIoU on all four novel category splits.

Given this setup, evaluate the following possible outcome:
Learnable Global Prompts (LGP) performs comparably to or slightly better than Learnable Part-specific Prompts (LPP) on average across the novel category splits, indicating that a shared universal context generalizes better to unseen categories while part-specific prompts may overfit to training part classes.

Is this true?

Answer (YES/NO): NO